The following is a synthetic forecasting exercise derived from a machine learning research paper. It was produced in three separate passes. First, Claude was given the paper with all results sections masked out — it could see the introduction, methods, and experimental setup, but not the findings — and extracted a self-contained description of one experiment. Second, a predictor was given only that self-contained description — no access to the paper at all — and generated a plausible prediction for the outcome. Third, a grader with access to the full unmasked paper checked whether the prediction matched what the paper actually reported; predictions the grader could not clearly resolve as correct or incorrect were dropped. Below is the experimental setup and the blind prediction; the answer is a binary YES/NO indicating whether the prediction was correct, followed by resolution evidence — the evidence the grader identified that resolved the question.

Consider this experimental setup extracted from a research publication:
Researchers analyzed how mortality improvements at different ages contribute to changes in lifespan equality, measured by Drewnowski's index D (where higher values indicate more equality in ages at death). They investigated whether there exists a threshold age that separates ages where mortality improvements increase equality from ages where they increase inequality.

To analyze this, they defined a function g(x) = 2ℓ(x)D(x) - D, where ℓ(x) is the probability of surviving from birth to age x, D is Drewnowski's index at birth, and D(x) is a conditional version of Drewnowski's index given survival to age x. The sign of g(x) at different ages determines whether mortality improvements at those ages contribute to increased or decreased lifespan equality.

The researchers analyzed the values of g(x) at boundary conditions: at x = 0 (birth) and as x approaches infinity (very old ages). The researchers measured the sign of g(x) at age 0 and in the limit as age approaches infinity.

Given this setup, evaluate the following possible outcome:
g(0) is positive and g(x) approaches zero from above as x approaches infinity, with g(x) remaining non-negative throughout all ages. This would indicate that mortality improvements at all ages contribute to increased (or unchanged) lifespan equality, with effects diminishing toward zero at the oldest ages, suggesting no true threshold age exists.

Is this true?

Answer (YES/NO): NO